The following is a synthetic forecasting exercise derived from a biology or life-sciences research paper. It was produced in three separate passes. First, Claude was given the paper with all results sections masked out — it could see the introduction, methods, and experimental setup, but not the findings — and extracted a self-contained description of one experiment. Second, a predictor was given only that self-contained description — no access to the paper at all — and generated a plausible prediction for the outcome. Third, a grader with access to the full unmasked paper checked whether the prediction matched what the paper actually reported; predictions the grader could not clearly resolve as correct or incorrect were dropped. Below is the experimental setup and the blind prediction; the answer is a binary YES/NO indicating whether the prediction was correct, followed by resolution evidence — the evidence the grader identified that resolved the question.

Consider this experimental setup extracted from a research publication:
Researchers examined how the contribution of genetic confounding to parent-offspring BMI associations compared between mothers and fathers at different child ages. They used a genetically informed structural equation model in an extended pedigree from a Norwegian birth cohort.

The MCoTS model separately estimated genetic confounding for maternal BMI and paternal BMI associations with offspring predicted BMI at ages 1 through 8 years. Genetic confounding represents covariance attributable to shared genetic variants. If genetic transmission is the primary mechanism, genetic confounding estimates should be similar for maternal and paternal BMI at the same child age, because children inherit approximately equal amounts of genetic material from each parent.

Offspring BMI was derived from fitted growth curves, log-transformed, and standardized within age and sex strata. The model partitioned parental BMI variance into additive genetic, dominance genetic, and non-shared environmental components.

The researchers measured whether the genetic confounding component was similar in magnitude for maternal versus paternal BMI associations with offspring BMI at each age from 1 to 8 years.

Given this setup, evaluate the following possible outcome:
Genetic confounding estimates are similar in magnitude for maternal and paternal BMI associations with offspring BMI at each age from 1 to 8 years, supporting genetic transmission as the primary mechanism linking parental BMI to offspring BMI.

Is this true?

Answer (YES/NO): YES